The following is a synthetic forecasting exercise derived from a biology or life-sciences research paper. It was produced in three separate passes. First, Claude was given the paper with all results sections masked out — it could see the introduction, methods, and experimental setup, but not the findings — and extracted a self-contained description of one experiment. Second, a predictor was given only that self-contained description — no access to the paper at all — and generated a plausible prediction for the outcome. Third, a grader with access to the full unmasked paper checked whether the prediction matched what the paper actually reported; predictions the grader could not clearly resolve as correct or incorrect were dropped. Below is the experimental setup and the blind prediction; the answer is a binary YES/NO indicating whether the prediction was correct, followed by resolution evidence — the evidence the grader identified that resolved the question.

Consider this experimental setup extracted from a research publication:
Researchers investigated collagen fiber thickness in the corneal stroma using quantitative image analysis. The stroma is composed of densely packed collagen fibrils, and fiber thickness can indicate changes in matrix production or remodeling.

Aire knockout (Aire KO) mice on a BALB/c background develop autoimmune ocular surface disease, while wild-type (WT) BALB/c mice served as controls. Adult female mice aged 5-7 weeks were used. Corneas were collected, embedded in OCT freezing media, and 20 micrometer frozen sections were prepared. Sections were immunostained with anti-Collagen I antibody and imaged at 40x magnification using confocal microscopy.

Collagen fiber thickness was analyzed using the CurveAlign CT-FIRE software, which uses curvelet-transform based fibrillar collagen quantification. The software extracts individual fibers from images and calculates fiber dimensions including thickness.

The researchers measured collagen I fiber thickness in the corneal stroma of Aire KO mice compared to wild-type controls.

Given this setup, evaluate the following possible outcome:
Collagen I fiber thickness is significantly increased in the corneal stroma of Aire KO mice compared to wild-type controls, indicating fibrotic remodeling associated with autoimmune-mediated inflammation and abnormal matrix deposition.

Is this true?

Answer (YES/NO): YES